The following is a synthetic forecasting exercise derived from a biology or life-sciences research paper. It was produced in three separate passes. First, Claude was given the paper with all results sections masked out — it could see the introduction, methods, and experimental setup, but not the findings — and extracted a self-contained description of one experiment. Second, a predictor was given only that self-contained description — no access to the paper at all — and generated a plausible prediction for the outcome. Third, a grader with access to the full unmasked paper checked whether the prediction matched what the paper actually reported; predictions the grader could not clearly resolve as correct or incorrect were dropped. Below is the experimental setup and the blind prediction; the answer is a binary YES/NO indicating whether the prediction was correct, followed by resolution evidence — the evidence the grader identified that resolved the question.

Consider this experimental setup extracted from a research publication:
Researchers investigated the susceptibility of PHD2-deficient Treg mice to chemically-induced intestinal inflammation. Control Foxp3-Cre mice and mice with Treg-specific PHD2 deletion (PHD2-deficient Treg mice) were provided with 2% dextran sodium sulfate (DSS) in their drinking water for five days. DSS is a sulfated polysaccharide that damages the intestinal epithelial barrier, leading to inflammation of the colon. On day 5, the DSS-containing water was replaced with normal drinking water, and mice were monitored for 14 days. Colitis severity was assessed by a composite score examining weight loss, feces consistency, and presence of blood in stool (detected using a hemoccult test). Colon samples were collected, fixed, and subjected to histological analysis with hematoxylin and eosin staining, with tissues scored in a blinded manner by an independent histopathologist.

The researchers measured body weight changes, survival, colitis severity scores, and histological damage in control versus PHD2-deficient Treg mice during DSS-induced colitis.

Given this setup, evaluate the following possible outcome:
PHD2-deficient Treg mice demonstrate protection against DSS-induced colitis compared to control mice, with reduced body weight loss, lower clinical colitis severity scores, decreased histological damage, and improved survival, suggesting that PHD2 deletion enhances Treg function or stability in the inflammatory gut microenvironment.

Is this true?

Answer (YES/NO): NO